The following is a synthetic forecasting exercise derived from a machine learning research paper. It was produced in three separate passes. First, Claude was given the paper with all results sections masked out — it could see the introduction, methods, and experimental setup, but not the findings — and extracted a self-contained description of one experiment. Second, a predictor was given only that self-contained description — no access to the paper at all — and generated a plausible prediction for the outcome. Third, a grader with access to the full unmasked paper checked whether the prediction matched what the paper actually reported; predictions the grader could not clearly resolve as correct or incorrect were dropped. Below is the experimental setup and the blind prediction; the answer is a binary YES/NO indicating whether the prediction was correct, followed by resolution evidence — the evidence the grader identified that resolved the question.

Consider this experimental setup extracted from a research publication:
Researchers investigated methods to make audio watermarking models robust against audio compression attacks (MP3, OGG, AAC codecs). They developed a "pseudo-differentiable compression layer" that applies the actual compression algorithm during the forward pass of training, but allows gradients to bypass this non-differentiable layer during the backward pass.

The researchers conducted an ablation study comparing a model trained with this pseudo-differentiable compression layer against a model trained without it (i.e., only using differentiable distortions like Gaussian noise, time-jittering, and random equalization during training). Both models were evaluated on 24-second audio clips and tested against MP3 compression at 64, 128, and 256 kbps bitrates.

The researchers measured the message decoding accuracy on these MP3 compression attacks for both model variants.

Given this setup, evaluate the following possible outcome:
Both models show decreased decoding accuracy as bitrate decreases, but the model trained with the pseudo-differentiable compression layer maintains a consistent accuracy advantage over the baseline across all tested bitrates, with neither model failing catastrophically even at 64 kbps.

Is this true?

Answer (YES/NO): NO